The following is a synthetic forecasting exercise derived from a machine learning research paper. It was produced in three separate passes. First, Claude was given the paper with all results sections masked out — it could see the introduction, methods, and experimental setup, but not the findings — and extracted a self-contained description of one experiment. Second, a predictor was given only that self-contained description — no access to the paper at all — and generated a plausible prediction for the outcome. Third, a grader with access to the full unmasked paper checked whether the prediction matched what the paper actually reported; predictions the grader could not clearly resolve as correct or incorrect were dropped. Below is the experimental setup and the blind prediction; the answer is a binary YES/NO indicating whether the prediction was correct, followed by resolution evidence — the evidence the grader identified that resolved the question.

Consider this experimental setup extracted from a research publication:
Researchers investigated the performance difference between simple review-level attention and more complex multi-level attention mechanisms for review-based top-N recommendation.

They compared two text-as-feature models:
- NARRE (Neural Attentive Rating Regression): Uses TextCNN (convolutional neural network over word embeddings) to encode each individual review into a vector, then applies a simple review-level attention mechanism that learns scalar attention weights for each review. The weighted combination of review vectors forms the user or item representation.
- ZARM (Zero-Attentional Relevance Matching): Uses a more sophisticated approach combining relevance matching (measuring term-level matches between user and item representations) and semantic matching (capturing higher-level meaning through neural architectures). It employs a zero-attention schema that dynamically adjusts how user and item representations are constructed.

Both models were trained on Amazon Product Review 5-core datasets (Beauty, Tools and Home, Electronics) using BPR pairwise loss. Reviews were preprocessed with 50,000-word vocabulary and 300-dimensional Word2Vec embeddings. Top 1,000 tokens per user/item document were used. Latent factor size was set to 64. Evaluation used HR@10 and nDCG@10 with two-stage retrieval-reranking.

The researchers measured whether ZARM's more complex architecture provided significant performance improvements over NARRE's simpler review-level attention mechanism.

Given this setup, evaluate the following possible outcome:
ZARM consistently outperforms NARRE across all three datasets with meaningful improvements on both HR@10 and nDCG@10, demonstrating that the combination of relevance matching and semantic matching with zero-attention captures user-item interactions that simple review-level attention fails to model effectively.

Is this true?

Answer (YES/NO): NO